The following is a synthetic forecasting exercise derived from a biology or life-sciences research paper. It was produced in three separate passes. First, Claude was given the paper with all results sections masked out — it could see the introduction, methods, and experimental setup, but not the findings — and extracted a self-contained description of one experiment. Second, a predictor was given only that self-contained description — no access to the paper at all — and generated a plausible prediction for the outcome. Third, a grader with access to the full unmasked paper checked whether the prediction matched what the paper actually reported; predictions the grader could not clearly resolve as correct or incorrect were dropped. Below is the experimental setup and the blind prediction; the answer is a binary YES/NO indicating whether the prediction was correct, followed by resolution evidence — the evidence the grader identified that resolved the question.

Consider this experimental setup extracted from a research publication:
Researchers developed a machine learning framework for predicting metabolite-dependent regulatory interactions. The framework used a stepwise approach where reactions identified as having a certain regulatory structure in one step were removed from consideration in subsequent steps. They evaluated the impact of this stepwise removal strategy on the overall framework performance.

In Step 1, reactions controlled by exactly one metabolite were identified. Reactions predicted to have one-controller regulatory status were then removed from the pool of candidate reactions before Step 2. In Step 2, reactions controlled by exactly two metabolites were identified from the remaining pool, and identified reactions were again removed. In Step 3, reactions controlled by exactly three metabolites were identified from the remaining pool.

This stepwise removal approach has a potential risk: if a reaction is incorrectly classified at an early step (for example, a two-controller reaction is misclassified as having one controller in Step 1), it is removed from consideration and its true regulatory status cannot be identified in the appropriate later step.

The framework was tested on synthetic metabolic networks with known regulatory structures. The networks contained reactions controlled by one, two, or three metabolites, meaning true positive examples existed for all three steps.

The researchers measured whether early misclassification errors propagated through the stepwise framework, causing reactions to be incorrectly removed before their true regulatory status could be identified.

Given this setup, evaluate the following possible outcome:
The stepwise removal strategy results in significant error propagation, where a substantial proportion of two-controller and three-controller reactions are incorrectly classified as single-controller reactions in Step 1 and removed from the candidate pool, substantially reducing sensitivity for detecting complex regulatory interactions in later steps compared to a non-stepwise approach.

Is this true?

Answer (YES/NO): NO